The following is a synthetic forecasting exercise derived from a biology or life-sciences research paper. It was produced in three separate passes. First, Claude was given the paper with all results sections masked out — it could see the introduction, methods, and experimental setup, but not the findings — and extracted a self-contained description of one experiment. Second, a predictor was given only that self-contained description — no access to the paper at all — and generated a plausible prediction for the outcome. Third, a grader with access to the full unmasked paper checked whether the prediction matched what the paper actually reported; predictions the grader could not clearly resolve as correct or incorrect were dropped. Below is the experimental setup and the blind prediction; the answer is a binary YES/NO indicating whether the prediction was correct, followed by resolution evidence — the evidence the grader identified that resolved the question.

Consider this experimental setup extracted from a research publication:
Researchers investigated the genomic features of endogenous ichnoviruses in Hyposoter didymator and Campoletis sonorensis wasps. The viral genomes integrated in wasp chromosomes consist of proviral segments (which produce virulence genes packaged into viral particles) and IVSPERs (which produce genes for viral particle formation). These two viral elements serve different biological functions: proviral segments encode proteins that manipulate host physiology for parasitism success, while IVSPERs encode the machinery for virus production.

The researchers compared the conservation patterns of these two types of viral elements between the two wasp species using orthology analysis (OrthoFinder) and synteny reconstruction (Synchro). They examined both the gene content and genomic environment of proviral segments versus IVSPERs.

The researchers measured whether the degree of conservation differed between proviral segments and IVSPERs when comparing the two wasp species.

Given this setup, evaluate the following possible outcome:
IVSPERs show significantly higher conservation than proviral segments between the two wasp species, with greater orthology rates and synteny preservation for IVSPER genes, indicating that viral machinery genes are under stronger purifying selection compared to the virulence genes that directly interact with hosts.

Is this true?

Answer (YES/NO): YES